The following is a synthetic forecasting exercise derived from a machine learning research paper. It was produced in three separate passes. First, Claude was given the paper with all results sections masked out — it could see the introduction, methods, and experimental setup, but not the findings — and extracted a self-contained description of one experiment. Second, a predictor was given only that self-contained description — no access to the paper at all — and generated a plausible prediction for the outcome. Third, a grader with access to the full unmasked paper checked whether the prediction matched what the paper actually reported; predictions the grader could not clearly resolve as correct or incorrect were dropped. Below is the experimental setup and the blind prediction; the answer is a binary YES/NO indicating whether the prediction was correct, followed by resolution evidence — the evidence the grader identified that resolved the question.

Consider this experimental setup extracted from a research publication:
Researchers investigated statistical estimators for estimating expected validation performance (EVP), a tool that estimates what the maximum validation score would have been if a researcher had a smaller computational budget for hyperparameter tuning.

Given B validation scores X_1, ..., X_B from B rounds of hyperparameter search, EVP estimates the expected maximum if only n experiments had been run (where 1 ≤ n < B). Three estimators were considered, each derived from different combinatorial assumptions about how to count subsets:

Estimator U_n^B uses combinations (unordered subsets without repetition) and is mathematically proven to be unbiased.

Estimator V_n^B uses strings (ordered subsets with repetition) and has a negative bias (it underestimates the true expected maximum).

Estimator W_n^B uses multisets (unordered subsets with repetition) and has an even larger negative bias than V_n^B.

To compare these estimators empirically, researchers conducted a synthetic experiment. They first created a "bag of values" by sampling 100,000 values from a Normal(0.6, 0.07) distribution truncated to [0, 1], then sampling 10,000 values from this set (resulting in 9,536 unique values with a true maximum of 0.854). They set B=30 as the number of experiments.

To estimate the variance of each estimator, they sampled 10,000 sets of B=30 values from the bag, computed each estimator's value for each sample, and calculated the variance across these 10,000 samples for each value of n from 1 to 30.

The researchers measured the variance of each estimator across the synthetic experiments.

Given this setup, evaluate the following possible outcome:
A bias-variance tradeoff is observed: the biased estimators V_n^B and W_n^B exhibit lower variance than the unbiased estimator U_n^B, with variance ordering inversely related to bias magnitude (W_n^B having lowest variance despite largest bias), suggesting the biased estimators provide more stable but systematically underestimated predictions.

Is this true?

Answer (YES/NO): YES